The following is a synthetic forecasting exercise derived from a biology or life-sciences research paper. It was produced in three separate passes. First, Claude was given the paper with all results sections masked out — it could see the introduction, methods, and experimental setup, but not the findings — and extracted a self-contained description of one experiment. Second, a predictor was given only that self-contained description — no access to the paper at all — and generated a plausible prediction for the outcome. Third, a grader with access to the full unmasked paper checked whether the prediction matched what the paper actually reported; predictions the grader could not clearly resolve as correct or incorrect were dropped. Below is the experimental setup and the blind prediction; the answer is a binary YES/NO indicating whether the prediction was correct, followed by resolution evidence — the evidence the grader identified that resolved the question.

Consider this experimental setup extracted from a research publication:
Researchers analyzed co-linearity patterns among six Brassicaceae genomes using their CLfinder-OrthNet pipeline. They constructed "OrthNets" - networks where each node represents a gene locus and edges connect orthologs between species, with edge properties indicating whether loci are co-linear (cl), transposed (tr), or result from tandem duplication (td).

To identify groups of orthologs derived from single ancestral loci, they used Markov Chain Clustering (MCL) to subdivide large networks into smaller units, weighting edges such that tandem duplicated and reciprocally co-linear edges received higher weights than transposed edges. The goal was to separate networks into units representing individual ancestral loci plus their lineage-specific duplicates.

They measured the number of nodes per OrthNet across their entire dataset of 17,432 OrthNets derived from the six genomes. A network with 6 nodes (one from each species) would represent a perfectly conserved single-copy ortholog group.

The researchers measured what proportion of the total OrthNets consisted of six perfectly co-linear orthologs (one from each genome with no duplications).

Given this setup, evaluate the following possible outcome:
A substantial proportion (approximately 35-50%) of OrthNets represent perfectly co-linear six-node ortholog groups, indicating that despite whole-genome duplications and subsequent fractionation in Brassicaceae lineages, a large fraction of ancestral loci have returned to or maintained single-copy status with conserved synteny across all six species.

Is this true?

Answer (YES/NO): YES